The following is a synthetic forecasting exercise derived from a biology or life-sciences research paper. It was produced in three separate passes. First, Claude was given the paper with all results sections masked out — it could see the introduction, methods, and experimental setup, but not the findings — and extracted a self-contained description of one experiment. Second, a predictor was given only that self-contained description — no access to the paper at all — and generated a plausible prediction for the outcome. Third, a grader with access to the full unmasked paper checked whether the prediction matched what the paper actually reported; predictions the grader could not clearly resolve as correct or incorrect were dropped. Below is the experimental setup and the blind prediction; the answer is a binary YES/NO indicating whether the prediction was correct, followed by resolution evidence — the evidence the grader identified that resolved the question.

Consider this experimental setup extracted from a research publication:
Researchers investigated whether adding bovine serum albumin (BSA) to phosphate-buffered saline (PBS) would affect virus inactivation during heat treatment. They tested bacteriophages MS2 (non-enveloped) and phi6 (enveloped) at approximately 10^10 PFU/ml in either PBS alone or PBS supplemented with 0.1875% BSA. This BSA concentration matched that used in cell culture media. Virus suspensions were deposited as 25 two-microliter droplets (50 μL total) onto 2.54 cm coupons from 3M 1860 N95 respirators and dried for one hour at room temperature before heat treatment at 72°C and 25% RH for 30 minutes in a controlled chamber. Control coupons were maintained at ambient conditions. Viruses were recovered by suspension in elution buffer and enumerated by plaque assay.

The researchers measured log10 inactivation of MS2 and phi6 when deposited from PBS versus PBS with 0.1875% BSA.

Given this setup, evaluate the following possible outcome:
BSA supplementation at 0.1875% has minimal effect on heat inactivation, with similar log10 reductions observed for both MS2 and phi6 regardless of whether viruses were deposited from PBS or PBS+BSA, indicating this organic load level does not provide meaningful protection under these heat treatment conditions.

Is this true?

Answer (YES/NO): NO